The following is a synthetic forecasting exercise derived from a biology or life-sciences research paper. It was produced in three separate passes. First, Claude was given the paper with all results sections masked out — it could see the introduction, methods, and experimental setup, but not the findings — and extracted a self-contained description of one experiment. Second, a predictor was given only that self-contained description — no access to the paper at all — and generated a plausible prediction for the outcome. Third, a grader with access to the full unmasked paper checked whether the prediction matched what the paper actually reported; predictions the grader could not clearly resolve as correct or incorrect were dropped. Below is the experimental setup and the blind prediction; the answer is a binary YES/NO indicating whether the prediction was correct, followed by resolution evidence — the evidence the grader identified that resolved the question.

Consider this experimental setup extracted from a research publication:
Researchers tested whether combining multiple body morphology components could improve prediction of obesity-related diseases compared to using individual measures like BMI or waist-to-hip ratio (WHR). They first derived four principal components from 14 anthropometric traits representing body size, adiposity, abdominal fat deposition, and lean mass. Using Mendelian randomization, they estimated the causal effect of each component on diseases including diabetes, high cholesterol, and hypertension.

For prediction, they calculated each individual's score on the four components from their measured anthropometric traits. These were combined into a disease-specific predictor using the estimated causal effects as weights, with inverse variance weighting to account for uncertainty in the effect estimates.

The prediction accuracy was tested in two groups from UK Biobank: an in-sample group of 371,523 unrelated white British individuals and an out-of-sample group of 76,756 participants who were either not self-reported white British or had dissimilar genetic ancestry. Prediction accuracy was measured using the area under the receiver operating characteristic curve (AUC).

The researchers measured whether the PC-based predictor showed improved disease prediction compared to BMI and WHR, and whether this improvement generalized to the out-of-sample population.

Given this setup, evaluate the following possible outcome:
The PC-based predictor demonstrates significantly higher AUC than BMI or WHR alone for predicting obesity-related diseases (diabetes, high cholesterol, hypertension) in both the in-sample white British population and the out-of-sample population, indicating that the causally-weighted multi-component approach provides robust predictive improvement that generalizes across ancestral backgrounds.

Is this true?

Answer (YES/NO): YES